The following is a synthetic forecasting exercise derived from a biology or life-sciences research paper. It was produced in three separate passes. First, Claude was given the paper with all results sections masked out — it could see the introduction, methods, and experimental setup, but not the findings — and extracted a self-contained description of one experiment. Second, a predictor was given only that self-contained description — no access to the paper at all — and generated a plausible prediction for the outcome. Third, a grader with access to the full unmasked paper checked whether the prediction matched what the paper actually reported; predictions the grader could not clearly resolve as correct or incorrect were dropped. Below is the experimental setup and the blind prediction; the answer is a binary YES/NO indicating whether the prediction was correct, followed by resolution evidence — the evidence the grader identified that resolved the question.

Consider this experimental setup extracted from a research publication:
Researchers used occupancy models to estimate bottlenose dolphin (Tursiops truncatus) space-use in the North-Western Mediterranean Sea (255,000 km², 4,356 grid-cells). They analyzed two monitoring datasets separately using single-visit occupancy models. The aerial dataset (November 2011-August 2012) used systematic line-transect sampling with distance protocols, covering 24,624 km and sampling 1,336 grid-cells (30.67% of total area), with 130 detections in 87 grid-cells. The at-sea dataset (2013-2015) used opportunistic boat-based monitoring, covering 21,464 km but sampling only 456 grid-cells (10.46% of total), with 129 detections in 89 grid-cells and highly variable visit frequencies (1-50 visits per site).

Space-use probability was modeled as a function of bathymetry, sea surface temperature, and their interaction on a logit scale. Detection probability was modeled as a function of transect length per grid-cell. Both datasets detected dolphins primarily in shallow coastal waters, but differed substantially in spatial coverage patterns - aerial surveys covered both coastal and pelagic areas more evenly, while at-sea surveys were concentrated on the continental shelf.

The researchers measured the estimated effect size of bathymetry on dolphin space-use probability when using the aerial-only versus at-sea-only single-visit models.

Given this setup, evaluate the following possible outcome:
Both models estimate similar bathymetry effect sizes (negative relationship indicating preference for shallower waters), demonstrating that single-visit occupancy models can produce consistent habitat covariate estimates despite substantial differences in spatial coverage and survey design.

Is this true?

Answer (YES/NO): NO